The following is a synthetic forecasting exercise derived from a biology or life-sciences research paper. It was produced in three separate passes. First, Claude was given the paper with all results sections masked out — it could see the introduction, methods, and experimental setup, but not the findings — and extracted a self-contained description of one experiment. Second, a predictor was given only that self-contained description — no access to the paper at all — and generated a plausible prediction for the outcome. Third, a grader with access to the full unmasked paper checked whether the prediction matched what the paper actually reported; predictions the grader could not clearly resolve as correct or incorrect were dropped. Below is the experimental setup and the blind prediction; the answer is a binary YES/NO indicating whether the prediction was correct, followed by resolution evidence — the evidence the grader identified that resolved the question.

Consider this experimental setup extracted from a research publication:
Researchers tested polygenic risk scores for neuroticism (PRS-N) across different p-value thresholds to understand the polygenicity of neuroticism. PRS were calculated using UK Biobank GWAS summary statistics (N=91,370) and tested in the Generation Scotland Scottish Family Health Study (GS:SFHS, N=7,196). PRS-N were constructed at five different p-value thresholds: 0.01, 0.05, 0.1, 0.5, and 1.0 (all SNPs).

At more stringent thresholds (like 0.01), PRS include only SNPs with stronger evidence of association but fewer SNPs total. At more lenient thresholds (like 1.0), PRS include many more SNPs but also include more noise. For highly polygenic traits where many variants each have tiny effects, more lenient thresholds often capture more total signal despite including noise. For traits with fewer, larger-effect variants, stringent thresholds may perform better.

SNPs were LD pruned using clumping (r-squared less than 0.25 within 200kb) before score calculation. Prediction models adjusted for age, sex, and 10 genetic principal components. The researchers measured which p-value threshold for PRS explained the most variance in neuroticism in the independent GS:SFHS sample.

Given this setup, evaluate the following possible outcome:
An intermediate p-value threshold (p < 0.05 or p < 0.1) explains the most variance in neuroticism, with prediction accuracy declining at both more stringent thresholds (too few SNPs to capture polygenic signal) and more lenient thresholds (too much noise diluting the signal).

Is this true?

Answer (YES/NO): NO